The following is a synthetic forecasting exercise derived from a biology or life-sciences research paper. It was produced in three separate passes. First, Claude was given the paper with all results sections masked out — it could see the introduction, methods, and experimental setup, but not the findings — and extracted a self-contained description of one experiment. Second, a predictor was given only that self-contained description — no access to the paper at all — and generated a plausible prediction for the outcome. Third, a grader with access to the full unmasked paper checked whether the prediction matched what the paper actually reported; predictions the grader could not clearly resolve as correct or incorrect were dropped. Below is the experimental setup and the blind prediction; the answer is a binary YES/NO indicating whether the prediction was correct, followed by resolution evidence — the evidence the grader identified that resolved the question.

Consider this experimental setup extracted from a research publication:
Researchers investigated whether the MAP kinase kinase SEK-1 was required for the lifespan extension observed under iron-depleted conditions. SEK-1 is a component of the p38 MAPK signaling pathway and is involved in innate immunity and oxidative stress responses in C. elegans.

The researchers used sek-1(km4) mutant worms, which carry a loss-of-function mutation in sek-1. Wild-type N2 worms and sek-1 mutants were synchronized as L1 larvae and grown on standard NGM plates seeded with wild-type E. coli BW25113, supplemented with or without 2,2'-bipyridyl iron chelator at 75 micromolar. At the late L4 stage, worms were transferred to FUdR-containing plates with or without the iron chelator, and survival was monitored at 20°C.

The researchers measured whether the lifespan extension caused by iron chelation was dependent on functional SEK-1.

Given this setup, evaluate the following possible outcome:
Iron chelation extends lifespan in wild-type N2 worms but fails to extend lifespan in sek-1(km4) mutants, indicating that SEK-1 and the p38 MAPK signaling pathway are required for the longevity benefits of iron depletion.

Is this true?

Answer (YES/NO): YES